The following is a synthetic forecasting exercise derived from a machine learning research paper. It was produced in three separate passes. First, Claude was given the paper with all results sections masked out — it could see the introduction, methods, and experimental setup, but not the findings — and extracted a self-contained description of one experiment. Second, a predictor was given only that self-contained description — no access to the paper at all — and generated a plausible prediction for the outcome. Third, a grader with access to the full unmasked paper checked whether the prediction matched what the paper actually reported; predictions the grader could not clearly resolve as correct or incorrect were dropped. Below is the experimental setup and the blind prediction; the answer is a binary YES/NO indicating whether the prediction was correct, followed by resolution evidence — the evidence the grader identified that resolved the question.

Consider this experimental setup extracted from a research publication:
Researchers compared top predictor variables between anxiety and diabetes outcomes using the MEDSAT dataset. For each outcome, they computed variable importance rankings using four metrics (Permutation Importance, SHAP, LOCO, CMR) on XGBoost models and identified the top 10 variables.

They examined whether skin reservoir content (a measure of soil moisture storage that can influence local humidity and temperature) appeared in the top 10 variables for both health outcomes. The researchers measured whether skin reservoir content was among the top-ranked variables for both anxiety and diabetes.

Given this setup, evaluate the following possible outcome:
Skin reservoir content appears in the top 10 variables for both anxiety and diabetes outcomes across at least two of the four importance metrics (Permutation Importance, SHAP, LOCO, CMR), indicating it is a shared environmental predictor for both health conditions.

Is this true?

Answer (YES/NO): YES